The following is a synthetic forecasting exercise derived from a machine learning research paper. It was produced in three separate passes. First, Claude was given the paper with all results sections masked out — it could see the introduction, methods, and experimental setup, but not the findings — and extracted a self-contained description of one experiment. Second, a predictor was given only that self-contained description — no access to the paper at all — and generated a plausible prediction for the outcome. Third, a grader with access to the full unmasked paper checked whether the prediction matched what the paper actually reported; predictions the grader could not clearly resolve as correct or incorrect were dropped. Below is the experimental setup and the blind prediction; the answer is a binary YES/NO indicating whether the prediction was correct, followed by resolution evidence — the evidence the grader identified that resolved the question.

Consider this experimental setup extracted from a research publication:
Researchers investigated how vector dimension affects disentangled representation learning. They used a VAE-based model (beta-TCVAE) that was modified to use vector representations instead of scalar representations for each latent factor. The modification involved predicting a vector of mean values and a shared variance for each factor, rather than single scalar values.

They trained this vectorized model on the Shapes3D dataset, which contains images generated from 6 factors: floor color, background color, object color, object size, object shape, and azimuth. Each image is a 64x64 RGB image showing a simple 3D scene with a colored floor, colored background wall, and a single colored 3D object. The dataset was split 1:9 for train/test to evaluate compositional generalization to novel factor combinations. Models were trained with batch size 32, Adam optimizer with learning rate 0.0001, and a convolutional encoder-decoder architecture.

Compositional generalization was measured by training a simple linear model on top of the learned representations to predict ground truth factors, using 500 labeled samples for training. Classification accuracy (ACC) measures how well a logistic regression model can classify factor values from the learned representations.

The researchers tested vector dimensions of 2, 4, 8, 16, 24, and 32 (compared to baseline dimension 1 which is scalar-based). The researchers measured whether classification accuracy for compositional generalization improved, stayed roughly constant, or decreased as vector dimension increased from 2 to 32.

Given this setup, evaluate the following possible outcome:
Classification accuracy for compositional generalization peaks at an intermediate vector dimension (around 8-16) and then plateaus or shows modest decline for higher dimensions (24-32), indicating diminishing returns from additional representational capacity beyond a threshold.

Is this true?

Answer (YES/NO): NO